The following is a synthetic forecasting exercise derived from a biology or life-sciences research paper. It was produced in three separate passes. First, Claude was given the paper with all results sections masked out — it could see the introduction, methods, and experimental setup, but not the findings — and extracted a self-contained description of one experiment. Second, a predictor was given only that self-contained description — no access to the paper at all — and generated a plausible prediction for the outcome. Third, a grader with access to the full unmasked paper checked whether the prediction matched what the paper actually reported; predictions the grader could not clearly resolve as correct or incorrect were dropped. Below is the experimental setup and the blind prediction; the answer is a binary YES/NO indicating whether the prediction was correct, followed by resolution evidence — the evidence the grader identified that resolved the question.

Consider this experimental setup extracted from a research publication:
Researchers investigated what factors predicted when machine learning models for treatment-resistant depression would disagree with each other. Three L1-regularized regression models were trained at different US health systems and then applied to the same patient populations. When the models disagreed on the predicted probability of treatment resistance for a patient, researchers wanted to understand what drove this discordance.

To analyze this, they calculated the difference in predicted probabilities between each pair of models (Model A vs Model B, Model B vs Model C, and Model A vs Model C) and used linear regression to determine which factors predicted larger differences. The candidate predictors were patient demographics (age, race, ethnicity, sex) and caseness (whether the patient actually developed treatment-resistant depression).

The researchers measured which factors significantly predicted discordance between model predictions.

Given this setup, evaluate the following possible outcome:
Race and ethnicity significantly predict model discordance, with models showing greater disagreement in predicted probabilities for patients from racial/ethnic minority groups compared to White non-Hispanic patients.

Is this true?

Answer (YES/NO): NO